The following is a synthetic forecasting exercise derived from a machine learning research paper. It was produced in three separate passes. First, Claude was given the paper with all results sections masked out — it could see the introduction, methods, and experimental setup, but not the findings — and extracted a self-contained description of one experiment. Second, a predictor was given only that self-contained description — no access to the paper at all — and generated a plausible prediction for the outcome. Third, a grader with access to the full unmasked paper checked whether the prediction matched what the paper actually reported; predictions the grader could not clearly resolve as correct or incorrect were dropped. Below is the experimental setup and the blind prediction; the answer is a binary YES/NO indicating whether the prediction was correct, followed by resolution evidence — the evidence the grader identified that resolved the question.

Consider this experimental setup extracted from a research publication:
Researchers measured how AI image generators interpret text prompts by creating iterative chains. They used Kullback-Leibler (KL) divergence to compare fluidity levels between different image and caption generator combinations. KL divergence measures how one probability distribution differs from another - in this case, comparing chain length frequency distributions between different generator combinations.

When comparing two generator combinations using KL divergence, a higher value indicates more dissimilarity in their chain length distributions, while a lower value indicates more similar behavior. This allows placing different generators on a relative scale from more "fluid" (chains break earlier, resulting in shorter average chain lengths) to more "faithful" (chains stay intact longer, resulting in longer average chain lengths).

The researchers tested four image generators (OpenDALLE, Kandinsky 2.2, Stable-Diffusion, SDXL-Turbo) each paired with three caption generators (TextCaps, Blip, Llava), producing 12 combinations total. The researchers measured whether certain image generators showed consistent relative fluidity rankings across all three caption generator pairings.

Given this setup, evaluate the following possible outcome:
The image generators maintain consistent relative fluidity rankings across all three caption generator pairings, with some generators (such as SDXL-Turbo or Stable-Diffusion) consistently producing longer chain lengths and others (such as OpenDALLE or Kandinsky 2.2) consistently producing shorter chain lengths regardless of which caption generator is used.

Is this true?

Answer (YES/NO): NO